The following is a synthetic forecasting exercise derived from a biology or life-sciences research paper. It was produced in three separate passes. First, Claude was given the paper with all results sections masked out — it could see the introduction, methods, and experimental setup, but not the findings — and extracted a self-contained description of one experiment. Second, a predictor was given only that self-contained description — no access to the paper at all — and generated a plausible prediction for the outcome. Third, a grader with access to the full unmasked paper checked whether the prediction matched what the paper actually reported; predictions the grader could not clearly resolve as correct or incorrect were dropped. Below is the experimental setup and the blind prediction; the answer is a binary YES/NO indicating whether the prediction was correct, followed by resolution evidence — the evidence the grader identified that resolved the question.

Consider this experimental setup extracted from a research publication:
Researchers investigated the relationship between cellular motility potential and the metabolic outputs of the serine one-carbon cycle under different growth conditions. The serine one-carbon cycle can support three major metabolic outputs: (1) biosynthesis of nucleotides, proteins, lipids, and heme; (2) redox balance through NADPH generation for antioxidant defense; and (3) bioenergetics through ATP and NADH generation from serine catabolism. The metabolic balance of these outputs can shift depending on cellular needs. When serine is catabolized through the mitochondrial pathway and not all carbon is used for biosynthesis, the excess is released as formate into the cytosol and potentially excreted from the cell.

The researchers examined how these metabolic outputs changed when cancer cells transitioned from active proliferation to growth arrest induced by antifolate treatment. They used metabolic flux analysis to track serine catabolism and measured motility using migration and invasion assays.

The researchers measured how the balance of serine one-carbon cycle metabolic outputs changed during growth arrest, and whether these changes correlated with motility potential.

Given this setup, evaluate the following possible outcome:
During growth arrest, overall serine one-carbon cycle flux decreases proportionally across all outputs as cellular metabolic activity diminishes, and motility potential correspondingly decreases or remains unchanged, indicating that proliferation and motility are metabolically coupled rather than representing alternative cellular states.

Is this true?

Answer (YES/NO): NO